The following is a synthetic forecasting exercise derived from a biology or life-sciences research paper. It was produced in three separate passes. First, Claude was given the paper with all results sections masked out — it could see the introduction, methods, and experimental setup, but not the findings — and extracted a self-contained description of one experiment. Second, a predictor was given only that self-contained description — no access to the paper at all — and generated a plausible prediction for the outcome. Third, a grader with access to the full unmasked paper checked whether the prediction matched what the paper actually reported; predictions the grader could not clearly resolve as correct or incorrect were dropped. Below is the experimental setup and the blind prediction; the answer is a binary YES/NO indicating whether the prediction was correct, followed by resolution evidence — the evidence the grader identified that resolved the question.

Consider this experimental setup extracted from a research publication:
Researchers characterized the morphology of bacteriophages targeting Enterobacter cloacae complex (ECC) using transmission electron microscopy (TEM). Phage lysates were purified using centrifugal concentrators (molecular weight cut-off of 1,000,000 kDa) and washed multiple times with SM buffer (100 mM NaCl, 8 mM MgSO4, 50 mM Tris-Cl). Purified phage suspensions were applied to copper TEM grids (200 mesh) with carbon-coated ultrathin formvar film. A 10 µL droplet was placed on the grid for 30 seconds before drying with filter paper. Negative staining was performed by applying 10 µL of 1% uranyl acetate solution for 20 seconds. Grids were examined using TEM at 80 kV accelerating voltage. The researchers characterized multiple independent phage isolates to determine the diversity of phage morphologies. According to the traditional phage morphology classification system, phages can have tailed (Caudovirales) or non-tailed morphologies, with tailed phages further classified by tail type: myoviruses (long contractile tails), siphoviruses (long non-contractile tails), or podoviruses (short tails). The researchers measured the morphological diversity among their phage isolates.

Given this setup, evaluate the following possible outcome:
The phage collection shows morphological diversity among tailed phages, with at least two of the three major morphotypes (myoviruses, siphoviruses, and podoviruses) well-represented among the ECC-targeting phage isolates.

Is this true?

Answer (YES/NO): NO